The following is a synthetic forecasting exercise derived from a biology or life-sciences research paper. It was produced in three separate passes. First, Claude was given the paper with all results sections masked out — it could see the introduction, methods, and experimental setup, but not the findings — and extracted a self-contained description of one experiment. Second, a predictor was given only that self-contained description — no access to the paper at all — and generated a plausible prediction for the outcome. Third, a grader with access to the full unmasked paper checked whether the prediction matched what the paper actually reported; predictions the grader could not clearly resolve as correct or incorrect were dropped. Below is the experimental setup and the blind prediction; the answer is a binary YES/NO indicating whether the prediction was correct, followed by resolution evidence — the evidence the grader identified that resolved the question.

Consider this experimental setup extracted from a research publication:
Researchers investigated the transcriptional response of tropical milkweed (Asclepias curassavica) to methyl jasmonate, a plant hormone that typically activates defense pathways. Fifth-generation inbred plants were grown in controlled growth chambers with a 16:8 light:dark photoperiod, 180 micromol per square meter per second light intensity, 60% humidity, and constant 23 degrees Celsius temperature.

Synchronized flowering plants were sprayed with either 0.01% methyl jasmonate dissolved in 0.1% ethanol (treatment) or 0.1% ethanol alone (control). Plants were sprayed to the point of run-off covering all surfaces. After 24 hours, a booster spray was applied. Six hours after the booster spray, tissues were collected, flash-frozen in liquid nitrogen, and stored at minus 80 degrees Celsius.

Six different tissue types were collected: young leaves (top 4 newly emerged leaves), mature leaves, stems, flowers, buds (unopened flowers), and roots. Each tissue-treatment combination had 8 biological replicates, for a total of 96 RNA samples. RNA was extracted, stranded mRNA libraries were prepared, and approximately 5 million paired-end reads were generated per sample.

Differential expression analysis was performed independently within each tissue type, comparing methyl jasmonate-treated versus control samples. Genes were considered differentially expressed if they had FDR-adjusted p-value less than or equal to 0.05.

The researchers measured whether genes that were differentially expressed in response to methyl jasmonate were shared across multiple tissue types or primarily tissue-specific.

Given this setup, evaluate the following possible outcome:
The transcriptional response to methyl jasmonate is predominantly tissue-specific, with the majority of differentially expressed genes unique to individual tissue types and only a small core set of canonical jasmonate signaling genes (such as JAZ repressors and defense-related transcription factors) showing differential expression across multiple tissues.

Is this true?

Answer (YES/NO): YES